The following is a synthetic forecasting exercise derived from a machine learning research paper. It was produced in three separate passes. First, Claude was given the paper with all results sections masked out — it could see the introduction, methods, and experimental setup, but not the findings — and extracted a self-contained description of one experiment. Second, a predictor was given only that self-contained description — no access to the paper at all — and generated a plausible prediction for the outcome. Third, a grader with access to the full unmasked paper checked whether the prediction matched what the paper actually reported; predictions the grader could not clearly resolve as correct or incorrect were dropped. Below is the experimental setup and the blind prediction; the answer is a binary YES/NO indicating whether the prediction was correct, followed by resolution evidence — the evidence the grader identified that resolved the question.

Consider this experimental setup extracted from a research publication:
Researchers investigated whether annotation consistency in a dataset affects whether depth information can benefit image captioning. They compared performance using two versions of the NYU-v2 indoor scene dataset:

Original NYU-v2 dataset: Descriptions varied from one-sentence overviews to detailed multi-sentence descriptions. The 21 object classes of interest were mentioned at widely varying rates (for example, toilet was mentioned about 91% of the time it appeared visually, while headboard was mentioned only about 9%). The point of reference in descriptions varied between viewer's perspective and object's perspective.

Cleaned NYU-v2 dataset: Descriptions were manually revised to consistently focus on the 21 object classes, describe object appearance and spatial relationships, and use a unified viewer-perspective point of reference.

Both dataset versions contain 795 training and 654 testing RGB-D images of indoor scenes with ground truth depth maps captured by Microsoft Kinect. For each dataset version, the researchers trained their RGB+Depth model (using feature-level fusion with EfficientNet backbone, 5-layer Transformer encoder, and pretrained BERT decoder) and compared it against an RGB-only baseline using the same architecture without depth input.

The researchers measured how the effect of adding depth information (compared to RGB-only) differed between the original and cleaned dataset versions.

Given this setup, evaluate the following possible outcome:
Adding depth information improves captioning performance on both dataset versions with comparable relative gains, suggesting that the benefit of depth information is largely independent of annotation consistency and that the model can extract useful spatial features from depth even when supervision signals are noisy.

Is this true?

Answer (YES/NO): NO